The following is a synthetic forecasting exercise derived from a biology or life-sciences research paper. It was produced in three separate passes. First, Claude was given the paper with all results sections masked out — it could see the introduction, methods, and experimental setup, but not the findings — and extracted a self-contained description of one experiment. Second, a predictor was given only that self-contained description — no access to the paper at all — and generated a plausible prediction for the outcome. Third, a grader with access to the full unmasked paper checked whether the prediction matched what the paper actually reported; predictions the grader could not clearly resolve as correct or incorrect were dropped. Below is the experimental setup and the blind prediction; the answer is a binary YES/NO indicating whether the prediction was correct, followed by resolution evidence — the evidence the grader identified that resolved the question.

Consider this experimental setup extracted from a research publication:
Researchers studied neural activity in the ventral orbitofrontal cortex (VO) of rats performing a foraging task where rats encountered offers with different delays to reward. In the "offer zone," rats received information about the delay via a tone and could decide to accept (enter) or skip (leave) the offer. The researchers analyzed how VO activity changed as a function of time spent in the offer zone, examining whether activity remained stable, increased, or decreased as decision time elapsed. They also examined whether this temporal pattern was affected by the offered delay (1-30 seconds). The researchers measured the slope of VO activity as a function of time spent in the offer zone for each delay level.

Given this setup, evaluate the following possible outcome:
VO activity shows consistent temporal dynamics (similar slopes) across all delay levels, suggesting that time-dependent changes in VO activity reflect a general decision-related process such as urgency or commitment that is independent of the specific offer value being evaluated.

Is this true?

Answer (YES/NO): NO